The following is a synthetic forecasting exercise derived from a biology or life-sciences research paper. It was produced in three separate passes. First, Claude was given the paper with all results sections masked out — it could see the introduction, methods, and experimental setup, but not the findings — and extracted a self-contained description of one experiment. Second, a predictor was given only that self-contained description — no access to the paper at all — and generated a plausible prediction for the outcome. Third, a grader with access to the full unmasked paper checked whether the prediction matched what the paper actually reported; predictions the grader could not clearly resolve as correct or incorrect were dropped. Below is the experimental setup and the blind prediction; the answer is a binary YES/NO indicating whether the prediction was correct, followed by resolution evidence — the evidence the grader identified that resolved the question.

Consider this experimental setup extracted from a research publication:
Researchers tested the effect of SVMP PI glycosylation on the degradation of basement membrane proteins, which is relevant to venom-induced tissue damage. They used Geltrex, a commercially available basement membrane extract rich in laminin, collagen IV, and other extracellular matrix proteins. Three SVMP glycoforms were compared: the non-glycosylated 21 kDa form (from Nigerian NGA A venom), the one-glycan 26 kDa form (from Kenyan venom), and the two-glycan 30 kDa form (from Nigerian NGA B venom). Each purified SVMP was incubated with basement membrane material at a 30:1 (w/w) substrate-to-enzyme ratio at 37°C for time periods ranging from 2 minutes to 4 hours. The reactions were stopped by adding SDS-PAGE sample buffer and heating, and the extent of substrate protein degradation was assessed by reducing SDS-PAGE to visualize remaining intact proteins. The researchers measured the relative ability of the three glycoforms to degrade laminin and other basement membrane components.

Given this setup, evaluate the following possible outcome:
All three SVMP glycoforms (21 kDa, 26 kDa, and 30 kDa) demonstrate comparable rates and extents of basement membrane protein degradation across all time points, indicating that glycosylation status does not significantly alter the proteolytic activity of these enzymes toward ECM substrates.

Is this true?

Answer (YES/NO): NO